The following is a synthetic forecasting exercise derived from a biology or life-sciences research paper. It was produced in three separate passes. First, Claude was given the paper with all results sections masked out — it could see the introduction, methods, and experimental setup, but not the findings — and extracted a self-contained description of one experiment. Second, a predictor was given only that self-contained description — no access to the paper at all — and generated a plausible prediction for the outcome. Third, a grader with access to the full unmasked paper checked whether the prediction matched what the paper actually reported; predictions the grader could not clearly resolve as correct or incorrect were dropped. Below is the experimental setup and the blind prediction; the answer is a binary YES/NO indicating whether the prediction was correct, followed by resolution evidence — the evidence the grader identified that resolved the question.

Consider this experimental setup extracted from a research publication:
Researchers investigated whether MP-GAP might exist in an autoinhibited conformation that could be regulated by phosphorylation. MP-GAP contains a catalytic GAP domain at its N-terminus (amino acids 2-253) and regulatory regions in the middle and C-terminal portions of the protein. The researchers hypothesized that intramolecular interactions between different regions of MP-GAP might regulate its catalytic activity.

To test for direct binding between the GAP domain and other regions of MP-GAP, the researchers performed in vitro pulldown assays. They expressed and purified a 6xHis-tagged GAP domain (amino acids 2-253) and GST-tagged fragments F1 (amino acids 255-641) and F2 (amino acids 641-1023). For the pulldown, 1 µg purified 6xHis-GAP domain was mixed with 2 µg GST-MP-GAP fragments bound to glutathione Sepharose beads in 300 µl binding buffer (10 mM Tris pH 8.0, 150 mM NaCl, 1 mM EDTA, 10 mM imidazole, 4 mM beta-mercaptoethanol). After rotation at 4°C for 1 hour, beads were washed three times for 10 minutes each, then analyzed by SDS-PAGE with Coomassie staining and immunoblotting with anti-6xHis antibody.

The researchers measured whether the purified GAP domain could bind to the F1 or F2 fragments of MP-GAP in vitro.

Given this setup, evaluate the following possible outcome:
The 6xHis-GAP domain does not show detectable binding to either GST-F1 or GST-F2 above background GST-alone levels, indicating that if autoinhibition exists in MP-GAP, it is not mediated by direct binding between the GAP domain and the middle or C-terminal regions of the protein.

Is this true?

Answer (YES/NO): NO